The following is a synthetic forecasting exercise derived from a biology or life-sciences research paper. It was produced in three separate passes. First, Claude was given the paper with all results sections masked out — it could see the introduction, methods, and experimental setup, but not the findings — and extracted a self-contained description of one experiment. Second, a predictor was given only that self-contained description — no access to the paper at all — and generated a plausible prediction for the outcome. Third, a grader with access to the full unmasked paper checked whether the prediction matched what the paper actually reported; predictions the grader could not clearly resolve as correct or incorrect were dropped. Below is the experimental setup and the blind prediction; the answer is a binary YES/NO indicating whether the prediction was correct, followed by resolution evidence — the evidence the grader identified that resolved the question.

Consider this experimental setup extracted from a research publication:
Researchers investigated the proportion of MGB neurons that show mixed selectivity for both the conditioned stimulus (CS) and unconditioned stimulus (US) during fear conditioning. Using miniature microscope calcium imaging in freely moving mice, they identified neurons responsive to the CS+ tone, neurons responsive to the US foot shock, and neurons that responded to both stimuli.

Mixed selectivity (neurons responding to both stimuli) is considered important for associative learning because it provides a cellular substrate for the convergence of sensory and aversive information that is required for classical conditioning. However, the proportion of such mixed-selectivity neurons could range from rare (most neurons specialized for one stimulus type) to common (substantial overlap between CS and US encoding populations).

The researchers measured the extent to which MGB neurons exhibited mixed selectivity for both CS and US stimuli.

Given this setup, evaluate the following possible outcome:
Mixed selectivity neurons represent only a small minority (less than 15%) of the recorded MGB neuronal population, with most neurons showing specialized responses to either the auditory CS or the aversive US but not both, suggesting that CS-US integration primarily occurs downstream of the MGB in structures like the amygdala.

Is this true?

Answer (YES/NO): NO